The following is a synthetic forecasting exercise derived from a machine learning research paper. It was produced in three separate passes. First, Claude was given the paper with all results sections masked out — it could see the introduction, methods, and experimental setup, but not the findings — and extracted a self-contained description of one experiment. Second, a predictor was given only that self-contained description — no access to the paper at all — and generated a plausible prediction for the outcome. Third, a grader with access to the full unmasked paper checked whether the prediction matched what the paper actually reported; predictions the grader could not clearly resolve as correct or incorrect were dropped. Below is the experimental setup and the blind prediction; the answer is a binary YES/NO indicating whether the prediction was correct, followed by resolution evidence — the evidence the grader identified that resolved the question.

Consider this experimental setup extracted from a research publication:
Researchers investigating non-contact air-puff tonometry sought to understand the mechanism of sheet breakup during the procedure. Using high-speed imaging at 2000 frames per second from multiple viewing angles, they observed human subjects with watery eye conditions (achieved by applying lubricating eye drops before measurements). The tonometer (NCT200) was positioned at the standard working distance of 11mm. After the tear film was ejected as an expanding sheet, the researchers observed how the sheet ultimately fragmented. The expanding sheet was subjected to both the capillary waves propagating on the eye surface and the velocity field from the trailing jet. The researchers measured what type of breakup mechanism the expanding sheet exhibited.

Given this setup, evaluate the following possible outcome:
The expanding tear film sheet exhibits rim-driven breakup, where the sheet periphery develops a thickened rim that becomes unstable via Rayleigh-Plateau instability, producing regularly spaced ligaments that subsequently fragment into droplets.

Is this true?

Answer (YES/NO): NO